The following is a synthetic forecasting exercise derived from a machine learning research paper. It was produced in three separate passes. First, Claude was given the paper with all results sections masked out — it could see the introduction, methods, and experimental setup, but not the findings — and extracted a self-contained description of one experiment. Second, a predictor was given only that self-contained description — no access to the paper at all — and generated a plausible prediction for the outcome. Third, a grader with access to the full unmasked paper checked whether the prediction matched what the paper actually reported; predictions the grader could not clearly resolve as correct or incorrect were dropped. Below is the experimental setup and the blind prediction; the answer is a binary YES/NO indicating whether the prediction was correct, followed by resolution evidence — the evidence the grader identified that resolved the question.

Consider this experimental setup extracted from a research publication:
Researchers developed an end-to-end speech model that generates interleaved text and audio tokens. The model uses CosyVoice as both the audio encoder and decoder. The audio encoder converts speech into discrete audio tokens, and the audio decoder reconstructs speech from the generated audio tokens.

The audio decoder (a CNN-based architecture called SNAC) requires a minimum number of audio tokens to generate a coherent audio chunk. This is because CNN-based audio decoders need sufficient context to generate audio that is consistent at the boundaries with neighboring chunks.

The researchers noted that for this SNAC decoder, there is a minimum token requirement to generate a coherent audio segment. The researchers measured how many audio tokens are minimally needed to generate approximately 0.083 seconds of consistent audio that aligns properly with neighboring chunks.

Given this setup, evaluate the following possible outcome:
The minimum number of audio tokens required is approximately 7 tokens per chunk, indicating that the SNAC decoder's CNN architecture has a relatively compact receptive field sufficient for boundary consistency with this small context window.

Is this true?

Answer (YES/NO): NO